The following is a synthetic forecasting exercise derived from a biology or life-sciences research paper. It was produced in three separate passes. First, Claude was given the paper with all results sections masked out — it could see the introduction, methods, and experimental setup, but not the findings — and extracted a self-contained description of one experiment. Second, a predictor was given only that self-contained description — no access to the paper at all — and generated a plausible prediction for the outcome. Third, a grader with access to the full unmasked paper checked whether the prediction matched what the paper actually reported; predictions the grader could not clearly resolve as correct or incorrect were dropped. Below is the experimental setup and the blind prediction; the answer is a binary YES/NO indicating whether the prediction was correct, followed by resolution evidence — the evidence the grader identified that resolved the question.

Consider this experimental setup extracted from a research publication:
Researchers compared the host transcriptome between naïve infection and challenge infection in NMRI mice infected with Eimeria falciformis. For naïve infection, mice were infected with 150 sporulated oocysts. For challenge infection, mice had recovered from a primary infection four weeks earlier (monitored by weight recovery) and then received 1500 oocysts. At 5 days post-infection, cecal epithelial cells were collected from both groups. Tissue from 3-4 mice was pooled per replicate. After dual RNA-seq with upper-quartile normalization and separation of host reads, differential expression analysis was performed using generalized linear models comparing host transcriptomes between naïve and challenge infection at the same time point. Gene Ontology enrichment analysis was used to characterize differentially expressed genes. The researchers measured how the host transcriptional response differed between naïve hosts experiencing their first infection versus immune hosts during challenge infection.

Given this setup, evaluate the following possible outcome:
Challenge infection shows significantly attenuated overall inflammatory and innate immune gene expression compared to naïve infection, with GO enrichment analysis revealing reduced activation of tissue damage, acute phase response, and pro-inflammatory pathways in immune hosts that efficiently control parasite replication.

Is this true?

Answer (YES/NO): NO